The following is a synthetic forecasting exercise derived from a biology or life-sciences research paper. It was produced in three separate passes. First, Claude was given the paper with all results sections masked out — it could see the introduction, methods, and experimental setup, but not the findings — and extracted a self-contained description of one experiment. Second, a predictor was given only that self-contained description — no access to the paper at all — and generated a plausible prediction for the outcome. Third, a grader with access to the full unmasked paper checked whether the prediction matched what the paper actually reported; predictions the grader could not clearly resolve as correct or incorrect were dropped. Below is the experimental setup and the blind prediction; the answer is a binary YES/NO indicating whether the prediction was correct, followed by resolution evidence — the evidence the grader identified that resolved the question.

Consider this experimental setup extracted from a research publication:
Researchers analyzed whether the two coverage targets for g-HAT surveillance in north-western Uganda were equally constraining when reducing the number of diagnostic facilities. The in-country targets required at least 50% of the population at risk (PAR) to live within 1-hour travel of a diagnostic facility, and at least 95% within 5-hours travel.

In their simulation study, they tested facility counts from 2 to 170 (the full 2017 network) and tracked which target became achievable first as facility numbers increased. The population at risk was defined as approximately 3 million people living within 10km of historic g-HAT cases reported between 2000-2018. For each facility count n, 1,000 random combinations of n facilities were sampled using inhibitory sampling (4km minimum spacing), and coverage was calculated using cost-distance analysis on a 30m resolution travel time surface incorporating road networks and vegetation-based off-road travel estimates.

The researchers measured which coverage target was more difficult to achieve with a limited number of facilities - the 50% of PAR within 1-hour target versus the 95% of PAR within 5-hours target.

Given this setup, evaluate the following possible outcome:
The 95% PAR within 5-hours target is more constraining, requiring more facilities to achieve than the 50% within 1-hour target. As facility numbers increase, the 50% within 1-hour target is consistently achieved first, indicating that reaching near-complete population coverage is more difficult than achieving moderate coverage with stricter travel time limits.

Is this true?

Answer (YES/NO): NO